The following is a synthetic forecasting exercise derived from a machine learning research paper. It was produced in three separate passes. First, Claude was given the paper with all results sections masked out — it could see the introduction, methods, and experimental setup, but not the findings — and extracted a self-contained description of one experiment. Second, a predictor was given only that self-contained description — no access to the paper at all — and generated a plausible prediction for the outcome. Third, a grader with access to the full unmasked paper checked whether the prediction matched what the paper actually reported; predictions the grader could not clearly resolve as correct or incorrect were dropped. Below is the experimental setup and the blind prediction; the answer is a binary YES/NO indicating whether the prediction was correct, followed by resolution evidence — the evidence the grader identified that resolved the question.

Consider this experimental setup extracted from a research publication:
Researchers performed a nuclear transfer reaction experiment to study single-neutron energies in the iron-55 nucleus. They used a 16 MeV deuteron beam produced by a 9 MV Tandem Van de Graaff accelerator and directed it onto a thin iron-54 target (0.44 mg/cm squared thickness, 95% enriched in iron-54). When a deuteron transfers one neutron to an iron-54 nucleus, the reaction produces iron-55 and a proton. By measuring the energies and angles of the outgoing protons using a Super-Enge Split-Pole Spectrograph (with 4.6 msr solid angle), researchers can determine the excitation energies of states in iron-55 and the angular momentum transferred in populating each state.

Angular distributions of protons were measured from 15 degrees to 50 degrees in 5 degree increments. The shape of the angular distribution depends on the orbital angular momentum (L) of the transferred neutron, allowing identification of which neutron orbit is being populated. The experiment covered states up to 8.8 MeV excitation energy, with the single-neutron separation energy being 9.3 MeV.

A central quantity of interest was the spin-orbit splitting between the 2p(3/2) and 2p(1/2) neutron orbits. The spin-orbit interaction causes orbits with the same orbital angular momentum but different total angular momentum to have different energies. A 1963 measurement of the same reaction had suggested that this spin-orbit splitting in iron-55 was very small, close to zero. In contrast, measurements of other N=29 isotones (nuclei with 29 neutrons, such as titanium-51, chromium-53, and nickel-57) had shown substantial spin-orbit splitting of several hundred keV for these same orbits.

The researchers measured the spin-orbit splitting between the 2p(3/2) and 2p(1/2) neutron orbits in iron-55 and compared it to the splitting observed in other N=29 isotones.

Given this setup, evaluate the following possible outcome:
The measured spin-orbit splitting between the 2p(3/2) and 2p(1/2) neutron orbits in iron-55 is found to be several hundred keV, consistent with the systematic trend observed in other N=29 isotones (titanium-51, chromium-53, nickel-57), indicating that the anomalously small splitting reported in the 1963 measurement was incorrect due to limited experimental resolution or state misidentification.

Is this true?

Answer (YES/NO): NO